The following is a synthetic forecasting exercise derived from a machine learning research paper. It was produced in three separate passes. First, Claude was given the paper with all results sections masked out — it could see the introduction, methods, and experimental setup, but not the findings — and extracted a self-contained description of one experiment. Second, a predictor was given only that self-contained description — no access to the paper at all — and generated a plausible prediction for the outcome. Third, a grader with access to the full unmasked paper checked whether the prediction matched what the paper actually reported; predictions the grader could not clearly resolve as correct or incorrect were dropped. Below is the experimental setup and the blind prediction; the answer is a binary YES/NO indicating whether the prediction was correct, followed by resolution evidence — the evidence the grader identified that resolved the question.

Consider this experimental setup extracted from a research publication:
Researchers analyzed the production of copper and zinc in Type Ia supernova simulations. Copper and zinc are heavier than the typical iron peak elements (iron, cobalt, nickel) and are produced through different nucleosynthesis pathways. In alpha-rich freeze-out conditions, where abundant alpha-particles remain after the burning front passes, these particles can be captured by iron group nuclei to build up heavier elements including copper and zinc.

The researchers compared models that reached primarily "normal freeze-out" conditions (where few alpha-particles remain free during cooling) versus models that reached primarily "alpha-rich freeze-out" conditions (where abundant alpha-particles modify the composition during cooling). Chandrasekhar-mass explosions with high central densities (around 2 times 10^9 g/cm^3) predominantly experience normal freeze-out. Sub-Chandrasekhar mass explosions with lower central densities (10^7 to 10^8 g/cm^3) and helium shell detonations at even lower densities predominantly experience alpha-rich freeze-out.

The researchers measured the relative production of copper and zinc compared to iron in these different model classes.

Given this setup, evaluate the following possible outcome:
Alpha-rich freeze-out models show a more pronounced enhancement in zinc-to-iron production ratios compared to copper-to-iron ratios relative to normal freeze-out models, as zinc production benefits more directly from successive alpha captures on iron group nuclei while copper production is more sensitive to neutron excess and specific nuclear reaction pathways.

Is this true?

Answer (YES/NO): NO